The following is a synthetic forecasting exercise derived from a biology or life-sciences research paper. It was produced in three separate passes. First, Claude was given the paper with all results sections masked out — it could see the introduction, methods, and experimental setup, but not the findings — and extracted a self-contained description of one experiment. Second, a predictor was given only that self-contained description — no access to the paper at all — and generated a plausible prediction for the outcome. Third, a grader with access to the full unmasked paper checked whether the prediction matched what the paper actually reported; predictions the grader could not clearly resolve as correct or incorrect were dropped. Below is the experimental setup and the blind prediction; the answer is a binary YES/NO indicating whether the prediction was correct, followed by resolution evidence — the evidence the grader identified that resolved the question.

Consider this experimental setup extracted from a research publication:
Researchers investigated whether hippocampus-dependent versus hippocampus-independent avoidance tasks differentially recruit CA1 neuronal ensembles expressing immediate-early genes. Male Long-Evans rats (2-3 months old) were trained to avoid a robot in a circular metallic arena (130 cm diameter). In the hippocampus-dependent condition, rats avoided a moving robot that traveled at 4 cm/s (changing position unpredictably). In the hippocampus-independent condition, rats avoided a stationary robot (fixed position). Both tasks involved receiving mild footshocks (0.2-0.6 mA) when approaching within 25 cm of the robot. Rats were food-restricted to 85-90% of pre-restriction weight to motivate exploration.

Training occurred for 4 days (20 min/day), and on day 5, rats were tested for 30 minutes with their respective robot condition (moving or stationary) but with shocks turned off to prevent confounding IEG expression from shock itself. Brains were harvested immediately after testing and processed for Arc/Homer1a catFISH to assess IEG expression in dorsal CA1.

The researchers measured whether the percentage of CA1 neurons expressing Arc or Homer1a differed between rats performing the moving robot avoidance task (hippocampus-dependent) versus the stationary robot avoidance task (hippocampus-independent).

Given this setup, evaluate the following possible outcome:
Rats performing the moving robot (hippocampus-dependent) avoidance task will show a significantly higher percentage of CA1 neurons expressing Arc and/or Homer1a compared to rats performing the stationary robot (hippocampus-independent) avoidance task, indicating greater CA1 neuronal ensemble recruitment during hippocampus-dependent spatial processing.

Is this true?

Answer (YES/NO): NO